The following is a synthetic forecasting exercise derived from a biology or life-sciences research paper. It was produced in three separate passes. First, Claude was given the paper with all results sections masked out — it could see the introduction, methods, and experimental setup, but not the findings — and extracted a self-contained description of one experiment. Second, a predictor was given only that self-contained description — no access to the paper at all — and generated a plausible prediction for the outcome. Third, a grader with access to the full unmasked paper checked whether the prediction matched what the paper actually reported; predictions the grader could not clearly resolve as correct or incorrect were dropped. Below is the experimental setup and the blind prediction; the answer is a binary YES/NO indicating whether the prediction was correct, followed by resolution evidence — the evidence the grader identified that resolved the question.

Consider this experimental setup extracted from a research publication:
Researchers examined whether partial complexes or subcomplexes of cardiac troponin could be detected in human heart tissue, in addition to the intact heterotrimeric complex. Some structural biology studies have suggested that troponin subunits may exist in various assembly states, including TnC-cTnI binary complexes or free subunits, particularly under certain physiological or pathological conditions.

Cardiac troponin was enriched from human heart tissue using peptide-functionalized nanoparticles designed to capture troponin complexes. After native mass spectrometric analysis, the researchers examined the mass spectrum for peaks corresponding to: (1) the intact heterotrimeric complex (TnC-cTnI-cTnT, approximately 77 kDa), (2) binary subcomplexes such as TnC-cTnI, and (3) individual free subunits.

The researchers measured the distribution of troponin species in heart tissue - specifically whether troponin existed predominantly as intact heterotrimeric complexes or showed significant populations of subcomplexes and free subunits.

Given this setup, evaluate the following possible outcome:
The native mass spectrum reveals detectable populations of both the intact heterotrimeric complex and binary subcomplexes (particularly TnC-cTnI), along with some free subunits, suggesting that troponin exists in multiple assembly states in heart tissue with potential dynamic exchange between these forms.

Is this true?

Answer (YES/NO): NO